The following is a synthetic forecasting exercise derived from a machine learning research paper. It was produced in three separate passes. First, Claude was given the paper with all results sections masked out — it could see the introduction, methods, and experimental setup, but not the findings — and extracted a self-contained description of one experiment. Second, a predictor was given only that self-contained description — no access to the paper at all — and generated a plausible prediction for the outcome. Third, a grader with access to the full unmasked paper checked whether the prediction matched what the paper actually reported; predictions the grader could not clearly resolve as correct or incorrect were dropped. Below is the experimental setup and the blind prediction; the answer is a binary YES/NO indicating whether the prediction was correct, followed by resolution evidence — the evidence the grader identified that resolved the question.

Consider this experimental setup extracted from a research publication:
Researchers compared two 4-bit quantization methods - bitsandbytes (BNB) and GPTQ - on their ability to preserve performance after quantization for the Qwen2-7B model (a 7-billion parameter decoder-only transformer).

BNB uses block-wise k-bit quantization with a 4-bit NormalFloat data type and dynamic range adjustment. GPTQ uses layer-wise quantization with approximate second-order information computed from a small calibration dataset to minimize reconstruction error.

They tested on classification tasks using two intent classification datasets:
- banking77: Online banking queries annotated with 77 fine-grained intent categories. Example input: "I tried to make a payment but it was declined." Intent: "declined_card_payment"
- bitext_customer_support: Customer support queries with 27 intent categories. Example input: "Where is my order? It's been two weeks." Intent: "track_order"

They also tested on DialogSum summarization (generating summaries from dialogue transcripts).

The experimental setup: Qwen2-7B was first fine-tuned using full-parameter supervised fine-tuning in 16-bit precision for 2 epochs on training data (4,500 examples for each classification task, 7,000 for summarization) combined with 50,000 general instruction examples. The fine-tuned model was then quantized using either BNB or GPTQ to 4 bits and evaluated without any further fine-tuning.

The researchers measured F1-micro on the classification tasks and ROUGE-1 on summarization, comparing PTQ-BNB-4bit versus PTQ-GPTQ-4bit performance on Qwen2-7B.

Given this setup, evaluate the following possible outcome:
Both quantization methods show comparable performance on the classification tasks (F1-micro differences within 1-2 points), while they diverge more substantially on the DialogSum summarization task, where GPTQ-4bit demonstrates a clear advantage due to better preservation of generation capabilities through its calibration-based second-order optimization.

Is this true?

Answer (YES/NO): NO